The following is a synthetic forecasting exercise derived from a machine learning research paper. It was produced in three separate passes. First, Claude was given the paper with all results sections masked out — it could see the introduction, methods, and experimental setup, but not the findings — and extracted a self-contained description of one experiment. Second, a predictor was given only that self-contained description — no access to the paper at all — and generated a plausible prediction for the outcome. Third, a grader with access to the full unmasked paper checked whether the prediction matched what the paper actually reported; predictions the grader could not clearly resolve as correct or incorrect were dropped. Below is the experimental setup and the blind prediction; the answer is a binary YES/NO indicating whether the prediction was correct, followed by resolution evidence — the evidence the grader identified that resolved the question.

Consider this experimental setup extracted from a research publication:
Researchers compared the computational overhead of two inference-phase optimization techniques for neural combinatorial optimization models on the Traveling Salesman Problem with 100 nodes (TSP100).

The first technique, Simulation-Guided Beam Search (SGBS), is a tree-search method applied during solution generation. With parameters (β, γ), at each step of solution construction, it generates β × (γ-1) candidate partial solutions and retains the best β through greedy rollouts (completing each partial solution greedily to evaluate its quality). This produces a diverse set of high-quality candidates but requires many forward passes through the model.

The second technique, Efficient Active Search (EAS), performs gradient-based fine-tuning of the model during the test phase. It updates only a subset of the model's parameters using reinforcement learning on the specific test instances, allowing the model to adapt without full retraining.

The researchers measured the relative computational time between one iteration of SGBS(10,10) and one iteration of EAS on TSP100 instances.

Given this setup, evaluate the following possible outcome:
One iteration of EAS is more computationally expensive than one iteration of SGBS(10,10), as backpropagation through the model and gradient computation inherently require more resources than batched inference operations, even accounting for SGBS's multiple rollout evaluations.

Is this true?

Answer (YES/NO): NO